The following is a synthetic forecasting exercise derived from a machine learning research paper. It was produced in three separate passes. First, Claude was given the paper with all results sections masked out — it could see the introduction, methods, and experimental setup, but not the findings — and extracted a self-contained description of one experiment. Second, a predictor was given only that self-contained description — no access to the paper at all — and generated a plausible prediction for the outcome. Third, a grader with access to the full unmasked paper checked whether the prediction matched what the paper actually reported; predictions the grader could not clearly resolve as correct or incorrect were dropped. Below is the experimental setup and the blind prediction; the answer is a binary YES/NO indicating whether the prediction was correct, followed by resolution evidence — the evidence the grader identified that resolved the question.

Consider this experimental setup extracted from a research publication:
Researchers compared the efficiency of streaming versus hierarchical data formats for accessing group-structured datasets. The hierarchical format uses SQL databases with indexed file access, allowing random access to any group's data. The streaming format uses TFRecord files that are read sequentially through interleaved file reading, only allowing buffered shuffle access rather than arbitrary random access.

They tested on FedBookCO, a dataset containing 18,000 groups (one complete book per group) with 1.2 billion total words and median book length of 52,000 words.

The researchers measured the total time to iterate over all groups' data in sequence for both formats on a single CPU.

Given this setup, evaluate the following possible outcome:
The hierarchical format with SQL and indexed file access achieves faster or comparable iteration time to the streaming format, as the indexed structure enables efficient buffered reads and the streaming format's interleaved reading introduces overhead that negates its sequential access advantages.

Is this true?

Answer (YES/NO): NO